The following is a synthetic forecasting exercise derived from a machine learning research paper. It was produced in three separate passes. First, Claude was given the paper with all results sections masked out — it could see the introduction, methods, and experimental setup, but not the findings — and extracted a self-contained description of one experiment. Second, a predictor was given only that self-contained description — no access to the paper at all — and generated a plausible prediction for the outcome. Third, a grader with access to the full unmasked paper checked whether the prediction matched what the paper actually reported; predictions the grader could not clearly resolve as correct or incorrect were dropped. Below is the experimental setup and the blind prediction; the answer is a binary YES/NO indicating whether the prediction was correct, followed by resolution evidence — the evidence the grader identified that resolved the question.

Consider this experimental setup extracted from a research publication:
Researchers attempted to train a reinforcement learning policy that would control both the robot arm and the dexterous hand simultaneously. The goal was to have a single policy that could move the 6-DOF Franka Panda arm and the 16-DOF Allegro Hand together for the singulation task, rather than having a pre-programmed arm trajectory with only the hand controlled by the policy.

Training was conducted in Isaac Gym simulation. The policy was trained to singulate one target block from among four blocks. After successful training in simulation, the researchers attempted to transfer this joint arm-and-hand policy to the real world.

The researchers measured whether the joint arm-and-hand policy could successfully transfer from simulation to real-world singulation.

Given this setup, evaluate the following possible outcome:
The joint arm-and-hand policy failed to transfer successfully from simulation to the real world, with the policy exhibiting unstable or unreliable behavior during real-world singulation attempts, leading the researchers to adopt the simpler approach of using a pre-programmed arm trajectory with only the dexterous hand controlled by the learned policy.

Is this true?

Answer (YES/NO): YES